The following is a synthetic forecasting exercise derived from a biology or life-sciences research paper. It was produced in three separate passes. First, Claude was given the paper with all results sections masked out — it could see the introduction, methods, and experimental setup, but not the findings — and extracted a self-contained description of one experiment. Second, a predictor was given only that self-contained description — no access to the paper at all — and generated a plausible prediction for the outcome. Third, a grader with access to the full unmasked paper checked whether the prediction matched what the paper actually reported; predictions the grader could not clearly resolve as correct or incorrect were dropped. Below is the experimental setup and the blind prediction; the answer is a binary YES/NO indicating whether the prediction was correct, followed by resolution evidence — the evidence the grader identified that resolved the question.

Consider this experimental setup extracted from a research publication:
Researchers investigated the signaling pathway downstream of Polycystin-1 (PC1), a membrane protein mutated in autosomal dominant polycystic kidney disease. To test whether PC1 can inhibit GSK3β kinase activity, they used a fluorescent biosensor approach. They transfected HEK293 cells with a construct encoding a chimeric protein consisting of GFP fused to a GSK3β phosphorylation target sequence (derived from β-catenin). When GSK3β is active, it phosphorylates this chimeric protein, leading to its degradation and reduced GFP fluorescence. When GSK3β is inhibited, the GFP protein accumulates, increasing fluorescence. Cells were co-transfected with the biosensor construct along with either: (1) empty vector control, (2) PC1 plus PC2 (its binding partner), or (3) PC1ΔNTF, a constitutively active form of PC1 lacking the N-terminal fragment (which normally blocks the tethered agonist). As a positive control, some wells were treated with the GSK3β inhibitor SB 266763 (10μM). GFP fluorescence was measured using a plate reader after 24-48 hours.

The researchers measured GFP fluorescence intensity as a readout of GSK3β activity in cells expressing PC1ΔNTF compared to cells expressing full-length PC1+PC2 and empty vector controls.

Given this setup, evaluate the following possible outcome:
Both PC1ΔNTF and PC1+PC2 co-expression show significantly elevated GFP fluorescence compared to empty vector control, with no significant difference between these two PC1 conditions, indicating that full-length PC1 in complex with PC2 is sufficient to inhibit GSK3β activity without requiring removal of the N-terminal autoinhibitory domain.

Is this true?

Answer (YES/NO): NO